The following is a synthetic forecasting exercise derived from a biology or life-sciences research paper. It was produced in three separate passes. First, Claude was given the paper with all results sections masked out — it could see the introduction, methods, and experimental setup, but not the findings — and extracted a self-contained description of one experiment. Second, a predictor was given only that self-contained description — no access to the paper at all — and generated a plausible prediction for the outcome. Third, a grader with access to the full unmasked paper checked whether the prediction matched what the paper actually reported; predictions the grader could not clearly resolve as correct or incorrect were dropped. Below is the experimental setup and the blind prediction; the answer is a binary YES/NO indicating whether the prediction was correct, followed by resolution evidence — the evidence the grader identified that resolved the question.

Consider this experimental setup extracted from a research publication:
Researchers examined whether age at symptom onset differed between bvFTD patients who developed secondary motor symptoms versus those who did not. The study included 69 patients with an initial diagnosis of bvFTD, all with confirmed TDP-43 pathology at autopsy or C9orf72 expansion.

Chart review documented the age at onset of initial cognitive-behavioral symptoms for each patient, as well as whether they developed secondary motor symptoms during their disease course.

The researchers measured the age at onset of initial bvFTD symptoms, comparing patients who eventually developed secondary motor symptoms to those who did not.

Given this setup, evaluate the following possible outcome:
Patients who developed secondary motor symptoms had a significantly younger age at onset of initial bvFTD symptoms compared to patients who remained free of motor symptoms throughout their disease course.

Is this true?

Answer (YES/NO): NO